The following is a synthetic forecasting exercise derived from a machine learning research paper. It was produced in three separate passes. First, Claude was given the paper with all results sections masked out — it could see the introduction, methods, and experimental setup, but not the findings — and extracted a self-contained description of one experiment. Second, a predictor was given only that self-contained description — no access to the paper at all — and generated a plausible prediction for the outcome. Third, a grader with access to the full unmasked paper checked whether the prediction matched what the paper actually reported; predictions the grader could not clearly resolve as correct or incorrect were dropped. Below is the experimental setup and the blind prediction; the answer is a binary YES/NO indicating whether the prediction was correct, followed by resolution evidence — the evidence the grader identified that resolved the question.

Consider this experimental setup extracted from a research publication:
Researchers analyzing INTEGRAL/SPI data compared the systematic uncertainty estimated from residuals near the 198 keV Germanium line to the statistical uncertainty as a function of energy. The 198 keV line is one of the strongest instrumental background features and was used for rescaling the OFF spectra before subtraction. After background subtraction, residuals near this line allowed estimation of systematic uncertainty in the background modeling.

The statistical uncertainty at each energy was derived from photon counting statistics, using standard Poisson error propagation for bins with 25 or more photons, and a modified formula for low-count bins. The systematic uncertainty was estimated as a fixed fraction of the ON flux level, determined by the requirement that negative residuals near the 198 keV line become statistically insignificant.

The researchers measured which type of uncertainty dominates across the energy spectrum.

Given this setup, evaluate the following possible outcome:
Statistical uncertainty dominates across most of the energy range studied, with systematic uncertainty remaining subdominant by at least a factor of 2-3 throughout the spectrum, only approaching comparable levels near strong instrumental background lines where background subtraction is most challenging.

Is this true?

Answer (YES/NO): NO